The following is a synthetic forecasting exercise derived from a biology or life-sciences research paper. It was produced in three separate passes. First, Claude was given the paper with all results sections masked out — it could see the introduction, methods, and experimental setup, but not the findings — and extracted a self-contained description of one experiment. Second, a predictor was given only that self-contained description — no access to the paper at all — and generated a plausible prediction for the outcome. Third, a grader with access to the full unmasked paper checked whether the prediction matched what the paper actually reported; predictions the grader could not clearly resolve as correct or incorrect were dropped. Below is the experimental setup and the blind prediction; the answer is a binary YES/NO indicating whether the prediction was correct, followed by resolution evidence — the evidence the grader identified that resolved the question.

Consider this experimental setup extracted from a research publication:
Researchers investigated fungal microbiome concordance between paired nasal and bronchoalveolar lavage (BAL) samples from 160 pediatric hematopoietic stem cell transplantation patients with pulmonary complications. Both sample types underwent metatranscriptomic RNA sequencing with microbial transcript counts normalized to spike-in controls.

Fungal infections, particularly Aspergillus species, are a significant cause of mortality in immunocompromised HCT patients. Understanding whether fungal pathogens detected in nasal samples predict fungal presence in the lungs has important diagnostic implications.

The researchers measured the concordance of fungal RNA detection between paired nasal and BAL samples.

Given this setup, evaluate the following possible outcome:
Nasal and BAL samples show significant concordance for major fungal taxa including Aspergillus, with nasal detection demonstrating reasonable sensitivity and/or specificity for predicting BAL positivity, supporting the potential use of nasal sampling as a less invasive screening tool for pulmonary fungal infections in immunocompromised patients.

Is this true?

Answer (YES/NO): NO